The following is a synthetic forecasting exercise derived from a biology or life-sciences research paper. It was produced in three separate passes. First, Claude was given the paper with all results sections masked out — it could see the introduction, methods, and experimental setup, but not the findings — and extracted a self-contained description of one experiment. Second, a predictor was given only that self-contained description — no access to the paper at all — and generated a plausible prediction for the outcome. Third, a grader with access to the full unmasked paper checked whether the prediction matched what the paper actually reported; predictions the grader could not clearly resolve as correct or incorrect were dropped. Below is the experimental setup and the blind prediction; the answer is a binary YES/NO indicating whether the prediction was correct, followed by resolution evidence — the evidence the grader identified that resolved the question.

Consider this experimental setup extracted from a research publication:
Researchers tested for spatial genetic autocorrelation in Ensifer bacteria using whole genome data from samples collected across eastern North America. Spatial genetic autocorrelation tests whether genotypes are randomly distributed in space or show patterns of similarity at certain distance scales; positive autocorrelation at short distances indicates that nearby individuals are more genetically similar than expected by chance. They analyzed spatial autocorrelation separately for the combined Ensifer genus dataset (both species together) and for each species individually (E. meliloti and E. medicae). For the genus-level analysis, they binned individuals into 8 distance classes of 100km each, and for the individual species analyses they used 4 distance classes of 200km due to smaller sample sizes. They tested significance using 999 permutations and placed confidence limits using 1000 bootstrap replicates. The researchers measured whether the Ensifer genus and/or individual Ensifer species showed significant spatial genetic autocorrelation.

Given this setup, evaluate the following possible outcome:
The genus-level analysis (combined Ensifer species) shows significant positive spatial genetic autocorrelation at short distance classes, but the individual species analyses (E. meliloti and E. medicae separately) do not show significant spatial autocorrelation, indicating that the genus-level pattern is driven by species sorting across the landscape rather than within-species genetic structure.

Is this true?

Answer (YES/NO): YES